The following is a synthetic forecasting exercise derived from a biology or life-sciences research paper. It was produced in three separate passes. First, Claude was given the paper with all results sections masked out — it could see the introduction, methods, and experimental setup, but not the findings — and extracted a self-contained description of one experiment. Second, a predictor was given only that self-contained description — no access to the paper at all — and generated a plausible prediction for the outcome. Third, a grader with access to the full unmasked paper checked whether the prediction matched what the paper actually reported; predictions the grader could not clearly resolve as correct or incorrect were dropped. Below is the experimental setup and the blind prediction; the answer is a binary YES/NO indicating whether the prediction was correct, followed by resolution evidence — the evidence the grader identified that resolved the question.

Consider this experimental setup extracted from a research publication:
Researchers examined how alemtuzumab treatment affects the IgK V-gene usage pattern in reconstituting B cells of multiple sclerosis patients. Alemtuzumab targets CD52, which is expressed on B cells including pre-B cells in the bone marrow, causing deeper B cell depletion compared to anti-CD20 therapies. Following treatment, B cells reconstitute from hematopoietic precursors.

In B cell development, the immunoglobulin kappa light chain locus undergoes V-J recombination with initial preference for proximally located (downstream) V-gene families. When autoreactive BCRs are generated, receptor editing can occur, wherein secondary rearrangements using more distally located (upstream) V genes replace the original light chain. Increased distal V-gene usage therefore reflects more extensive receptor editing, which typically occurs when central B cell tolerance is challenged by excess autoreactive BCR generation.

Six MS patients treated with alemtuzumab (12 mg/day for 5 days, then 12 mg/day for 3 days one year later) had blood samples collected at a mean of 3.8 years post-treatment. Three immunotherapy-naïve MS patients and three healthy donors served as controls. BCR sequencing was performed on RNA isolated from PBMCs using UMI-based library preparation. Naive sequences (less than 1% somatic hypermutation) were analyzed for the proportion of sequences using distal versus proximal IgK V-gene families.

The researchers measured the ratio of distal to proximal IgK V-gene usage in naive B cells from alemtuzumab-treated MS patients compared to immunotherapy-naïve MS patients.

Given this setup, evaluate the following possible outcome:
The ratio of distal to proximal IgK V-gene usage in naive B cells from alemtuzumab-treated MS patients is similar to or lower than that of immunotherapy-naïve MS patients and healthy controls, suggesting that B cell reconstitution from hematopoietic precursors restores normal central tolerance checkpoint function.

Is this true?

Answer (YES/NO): YES